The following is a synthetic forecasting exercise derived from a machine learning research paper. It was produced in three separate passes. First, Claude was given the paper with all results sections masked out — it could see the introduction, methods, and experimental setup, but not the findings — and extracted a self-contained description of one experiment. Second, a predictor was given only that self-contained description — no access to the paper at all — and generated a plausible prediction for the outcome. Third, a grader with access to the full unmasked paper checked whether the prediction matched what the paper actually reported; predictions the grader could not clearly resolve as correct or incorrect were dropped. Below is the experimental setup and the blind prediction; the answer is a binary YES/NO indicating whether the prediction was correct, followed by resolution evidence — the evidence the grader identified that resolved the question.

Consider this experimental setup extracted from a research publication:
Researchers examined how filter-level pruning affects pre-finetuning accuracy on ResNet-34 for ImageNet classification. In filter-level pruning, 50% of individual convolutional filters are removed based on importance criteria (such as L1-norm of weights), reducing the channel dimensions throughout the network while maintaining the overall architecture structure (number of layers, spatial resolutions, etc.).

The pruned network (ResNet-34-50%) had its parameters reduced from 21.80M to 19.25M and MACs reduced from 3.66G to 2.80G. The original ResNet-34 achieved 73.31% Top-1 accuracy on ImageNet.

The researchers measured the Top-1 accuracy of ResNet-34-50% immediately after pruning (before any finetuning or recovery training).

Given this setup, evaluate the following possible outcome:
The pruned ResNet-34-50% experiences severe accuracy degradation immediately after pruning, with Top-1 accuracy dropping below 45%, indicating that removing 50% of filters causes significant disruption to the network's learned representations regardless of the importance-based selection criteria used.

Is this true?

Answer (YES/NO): YES